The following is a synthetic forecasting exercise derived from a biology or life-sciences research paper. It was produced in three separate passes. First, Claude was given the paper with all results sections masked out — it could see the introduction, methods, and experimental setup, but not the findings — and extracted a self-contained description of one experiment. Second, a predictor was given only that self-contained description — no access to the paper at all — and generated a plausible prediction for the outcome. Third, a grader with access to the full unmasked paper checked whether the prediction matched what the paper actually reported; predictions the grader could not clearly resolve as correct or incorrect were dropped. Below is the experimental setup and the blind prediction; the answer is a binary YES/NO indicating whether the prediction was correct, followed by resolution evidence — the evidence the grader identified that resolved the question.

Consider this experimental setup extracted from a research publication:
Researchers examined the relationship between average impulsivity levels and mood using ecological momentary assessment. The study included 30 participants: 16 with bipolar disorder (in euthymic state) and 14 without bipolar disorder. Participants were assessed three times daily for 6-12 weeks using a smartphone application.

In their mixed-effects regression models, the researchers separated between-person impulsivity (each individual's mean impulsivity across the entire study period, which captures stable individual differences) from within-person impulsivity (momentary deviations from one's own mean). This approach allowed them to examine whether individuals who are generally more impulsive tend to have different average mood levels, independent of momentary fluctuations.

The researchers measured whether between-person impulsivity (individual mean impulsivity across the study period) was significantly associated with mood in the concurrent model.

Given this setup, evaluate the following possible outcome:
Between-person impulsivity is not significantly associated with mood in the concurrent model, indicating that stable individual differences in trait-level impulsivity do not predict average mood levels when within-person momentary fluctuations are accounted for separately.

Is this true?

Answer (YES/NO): NO